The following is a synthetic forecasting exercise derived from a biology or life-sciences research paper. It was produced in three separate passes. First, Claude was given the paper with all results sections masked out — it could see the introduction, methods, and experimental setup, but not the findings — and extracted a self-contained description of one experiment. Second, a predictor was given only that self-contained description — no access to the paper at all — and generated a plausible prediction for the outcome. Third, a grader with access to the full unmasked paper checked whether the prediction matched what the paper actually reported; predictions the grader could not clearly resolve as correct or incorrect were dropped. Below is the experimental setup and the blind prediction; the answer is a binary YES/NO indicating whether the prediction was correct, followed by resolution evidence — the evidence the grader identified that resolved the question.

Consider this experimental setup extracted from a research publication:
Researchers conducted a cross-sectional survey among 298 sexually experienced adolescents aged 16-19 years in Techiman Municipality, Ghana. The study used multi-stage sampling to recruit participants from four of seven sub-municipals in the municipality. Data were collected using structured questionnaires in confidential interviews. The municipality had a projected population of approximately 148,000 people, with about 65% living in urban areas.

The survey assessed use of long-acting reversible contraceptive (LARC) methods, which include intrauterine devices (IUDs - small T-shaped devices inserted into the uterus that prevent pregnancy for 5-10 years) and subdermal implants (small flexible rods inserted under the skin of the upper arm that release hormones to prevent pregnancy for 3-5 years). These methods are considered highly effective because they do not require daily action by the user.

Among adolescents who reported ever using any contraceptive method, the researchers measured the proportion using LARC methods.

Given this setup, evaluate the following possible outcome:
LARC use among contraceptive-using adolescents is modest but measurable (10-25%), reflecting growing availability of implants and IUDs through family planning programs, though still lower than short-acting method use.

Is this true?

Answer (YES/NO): NO